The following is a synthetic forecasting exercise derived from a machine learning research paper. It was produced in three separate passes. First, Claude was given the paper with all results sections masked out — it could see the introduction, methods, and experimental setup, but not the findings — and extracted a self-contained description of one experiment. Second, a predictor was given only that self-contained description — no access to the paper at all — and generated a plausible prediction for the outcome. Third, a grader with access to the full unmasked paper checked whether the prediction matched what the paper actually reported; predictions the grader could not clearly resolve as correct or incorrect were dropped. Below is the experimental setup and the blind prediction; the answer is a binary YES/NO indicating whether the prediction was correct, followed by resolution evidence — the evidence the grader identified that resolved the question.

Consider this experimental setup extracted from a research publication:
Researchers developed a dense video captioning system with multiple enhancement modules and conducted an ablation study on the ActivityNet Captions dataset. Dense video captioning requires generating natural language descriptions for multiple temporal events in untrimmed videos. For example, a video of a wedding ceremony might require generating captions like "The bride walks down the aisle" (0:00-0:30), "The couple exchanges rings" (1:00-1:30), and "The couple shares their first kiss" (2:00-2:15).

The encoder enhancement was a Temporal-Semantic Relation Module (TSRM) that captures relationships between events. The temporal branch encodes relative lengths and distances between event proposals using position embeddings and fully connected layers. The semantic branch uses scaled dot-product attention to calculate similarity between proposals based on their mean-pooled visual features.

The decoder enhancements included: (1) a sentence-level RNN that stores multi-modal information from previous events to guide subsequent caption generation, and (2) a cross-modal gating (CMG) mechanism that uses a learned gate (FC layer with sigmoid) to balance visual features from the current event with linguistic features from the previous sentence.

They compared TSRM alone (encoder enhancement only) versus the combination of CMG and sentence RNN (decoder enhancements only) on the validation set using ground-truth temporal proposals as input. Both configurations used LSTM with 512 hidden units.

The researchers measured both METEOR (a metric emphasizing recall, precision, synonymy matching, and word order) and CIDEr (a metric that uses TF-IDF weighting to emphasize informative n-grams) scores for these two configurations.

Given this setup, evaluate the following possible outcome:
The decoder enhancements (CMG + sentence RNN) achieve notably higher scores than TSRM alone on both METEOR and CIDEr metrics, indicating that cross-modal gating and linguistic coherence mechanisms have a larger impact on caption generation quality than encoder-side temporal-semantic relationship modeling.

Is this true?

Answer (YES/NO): NO